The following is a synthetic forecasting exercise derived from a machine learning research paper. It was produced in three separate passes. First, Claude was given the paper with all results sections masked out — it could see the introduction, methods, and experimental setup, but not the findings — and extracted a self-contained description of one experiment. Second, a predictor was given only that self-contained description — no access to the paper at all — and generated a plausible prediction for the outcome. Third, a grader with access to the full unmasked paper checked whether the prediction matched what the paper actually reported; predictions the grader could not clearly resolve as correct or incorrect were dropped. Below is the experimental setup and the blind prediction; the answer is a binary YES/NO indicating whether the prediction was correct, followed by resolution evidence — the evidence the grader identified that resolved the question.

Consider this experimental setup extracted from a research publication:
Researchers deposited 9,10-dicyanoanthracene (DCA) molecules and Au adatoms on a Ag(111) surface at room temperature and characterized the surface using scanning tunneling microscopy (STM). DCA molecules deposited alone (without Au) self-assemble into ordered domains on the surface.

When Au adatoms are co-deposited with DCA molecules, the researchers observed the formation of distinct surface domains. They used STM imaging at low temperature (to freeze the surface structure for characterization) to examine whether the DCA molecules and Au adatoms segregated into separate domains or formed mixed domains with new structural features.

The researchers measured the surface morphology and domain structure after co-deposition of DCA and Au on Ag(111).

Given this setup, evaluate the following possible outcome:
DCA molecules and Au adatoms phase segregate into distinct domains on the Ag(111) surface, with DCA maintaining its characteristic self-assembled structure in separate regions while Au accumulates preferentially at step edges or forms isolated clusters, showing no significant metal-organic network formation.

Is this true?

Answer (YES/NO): NO